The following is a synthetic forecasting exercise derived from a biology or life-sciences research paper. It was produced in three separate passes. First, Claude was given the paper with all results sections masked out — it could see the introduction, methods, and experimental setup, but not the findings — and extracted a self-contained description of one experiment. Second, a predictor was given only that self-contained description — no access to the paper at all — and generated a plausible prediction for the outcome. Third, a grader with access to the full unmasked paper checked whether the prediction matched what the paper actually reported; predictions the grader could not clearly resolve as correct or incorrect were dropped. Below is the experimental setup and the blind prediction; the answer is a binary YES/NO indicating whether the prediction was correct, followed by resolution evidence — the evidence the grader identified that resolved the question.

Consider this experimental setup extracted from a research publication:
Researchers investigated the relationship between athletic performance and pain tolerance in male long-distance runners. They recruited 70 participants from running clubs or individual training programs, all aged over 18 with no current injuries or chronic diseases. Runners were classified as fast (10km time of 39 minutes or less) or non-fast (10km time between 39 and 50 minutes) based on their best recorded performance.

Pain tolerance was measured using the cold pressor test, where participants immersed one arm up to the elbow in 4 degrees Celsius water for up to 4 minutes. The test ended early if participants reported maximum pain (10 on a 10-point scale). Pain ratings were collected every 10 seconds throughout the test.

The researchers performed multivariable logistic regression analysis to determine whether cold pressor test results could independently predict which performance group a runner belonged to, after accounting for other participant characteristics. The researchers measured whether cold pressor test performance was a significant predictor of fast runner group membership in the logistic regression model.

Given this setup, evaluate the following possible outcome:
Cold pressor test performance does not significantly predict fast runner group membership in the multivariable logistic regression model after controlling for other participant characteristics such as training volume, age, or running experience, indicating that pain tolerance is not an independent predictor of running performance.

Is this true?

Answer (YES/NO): NO